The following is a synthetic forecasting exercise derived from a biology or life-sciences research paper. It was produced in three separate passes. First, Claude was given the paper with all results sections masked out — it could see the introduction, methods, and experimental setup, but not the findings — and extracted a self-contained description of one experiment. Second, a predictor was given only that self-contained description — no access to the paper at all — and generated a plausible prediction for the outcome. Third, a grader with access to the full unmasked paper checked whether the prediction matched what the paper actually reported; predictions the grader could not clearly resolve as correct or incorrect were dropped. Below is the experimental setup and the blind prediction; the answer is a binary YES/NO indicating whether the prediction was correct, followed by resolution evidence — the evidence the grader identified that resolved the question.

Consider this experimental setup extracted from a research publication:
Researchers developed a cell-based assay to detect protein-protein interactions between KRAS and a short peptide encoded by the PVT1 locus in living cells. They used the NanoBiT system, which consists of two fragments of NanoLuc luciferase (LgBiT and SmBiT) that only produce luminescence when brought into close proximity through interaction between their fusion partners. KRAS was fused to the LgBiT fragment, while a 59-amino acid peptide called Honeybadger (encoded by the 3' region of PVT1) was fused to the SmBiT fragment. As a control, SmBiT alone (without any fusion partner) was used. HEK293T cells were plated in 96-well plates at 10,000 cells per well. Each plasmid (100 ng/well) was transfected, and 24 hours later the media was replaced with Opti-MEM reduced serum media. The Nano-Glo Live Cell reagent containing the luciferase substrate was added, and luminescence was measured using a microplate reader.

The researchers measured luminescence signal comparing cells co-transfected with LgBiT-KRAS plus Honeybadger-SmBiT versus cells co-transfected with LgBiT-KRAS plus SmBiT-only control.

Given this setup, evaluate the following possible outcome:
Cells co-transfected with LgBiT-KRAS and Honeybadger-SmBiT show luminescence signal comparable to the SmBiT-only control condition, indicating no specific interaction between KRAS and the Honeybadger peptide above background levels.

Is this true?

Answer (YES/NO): NO